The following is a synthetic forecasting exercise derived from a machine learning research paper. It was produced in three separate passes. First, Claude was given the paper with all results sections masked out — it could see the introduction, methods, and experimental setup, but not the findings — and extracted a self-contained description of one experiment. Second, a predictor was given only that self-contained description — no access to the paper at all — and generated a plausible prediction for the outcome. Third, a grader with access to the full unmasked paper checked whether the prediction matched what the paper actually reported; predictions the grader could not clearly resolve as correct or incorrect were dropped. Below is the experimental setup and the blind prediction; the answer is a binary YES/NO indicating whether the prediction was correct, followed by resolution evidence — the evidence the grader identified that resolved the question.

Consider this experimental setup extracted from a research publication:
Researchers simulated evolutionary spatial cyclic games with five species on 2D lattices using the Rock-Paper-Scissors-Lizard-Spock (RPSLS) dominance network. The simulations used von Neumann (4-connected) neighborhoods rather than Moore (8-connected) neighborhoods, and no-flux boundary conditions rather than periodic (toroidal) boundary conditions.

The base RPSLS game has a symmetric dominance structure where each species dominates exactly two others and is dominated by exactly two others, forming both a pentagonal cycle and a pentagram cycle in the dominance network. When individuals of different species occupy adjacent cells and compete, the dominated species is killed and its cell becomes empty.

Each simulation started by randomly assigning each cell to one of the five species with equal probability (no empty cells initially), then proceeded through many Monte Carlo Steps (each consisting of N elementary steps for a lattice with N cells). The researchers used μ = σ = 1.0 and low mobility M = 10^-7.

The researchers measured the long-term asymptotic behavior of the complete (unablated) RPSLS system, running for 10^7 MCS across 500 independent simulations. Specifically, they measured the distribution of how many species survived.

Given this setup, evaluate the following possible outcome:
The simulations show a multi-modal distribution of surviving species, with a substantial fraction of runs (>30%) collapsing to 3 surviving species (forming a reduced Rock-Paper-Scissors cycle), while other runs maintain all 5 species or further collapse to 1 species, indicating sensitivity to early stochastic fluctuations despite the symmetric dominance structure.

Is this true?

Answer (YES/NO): NO